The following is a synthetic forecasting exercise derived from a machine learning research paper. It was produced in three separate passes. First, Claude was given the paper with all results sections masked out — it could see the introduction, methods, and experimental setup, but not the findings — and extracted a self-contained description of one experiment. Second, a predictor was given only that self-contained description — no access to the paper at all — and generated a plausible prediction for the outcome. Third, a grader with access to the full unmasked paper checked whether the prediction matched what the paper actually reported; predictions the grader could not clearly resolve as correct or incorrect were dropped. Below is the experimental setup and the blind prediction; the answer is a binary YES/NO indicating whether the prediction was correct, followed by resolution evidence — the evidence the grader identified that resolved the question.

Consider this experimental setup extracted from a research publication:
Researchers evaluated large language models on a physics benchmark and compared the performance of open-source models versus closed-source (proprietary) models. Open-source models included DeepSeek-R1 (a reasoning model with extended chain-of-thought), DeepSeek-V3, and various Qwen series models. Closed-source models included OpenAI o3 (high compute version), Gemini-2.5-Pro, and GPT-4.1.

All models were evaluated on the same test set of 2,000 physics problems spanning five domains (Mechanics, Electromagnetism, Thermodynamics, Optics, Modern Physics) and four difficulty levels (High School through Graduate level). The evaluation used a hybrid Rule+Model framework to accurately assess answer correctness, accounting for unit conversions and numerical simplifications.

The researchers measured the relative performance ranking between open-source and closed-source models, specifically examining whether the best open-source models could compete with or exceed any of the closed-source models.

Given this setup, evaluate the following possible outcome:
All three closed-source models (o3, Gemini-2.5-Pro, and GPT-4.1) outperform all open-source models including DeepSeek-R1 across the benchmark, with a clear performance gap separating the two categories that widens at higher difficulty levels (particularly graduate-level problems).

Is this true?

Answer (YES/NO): NO